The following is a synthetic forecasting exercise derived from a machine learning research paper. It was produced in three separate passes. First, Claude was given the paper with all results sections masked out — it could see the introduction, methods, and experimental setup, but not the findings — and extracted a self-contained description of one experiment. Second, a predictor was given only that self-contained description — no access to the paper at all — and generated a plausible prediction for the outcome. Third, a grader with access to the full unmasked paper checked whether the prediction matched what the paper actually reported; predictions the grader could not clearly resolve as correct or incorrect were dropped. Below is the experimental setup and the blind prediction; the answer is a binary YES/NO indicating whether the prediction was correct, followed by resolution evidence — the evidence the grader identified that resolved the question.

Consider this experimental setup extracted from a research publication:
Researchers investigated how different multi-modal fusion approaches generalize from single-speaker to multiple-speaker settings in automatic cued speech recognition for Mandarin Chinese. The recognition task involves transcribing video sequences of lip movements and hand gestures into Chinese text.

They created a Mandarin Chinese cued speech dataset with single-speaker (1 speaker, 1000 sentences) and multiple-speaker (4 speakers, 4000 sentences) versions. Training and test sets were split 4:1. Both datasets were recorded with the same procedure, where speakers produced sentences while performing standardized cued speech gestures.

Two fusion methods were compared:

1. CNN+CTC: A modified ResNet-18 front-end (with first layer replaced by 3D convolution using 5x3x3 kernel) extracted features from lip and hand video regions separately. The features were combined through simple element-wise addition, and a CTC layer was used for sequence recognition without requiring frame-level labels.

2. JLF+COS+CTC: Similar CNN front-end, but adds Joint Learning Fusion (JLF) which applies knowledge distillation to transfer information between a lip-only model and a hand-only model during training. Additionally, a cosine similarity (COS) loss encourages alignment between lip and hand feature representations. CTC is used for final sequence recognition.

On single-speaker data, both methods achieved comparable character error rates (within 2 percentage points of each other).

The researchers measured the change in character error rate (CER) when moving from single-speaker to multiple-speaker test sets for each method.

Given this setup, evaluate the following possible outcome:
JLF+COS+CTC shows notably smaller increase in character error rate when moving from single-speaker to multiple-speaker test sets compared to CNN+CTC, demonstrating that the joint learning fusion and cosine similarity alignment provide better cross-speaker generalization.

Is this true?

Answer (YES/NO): NO